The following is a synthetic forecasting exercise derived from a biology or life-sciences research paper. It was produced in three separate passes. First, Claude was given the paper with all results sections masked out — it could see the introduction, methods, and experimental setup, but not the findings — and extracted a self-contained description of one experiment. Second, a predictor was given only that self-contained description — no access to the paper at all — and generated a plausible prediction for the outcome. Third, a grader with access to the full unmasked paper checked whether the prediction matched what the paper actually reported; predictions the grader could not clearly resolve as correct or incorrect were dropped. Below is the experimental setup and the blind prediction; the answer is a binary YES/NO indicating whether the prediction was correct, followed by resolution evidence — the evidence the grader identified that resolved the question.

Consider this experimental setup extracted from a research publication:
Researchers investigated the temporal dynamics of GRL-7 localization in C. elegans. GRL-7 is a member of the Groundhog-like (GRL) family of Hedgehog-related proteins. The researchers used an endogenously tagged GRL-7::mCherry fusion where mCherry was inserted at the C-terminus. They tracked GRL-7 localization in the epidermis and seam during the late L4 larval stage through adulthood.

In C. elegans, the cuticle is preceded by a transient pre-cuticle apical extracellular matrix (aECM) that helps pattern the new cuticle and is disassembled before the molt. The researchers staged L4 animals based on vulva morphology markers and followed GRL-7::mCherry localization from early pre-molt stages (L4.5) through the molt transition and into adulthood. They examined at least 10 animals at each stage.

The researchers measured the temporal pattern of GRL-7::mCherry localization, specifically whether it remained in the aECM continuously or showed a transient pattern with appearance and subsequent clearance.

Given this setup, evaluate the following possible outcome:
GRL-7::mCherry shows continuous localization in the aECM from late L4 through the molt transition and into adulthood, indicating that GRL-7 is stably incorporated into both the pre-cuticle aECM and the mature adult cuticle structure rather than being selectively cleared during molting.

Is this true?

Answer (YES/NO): NO